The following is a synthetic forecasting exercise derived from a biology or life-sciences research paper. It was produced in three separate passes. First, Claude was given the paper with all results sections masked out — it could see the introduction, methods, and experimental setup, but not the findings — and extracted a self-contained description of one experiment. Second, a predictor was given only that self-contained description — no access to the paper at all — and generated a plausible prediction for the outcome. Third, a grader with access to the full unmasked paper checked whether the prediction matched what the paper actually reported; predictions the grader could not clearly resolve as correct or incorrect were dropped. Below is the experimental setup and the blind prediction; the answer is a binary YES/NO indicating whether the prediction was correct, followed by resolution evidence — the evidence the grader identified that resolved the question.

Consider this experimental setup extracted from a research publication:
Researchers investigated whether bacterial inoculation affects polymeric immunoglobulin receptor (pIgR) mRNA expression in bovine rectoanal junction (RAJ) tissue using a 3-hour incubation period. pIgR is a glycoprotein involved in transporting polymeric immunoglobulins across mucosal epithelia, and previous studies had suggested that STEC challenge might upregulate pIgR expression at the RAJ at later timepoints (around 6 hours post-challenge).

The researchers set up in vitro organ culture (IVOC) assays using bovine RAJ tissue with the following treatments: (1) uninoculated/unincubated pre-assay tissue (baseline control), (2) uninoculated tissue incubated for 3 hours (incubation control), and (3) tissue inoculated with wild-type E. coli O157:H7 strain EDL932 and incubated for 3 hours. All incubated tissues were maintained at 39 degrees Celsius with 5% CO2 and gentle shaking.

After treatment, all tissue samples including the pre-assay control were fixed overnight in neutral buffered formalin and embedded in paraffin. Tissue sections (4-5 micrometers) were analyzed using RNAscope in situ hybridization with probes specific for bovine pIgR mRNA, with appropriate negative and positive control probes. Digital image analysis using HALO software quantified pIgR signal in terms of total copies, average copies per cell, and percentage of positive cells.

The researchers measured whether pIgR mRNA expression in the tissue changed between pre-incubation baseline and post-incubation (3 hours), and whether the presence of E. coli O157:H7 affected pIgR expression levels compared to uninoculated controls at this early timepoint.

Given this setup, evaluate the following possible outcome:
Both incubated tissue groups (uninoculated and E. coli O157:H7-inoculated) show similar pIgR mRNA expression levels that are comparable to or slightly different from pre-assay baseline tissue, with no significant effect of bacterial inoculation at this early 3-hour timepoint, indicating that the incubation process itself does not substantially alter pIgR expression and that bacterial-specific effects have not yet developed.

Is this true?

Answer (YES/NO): NO